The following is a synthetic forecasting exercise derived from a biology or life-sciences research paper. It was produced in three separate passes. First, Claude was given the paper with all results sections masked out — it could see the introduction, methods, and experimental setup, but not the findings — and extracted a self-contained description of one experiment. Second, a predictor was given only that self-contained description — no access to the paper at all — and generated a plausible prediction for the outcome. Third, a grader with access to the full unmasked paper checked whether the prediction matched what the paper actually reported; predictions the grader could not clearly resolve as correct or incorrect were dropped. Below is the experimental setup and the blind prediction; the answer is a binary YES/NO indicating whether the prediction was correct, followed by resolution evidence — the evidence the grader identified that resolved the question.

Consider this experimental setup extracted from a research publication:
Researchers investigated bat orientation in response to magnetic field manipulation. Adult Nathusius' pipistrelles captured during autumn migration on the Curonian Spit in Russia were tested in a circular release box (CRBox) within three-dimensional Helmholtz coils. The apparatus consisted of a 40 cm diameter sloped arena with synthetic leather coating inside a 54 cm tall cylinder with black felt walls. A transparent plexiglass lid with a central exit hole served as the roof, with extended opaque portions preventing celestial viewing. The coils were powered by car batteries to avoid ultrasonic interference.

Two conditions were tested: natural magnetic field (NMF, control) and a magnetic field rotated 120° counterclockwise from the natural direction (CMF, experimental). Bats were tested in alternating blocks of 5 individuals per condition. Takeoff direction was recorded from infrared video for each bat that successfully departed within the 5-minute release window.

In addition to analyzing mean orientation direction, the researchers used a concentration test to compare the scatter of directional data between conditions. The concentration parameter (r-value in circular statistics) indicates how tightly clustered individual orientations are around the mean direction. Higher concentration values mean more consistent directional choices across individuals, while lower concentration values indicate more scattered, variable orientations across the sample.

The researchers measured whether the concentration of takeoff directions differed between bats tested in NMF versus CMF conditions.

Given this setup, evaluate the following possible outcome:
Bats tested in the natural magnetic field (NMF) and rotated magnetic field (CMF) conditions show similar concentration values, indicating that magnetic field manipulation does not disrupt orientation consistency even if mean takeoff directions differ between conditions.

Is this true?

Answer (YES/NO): NO